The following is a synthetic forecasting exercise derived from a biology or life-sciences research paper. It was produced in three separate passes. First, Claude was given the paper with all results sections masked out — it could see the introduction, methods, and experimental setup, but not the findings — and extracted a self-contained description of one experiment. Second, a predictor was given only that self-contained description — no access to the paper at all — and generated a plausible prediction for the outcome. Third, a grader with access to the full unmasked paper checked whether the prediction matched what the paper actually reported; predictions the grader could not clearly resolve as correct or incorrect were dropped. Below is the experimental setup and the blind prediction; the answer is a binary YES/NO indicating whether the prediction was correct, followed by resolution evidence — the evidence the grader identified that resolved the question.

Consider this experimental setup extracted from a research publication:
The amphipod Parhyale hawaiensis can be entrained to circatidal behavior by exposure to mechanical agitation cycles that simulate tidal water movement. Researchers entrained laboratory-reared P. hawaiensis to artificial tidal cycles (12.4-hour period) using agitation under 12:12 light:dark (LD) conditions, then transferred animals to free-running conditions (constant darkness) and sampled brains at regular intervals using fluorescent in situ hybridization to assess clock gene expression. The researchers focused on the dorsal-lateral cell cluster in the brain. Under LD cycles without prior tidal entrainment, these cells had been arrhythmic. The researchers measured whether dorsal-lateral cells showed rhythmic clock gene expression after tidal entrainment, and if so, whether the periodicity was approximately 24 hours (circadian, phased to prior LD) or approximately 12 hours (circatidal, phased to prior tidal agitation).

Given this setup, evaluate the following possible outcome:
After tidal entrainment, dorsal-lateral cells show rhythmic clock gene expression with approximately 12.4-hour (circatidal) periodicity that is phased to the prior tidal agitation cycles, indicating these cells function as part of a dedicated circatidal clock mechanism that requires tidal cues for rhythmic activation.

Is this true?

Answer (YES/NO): YES